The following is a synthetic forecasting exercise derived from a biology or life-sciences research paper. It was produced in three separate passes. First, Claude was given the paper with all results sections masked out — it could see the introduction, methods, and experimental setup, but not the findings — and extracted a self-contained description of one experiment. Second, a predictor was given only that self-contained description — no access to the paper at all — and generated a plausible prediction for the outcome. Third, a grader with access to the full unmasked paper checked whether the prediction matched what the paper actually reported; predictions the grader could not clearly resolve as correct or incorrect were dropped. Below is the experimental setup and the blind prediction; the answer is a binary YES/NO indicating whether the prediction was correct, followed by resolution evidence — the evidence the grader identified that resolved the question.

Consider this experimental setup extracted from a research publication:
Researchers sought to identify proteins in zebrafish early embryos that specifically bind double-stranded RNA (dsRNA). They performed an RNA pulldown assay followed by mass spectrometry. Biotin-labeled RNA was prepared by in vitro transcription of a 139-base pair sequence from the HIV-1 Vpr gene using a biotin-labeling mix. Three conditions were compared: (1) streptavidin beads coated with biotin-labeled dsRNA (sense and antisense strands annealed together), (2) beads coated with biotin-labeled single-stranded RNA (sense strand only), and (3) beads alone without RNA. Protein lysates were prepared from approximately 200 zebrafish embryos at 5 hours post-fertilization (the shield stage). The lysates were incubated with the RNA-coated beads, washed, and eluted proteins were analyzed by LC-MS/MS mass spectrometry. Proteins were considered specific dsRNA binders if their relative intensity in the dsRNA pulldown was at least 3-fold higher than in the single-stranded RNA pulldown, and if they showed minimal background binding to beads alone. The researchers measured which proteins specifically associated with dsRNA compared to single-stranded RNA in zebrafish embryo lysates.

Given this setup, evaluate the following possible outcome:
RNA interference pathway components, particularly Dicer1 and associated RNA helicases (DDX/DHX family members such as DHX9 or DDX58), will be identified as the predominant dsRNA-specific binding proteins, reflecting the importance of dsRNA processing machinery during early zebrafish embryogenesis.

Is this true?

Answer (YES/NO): NO